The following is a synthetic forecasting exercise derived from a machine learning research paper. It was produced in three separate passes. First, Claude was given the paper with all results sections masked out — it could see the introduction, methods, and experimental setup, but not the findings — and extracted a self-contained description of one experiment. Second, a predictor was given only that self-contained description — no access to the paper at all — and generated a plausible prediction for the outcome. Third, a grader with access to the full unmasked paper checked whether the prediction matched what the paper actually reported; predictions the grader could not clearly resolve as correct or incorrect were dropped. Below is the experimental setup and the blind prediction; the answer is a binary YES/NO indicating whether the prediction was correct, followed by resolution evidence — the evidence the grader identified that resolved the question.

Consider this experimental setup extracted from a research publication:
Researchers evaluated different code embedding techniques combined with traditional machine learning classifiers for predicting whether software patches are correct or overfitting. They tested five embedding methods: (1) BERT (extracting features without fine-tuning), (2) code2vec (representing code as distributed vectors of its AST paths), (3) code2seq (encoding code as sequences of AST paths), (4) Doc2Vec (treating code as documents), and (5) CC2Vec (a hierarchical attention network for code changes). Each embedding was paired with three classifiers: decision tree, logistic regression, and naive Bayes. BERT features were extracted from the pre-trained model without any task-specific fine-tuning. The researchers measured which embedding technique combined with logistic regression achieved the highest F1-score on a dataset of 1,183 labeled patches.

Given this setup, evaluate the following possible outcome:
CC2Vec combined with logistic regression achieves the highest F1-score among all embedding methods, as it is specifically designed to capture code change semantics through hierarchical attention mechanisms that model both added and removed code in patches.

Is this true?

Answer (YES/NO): YES